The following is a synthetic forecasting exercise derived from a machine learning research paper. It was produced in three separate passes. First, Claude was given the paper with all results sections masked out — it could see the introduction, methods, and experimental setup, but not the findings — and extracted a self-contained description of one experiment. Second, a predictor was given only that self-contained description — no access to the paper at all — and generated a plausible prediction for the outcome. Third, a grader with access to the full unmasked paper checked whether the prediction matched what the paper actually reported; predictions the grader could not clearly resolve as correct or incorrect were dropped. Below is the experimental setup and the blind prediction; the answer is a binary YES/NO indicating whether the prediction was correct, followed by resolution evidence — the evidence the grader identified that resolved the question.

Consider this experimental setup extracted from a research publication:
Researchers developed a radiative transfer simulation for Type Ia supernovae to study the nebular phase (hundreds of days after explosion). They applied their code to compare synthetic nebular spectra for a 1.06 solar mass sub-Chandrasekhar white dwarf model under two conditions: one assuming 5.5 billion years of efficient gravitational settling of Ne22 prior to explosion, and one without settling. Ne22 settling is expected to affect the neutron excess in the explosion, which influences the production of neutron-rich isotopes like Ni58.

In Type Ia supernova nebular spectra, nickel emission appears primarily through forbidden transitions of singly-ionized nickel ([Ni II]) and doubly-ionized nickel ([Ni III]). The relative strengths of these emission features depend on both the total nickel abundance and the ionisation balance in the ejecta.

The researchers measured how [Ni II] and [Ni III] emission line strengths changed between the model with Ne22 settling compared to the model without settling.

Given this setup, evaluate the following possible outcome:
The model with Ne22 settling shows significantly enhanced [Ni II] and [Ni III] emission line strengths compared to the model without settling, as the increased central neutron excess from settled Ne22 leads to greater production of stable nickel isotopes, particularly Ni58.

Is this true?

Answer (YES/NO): NO